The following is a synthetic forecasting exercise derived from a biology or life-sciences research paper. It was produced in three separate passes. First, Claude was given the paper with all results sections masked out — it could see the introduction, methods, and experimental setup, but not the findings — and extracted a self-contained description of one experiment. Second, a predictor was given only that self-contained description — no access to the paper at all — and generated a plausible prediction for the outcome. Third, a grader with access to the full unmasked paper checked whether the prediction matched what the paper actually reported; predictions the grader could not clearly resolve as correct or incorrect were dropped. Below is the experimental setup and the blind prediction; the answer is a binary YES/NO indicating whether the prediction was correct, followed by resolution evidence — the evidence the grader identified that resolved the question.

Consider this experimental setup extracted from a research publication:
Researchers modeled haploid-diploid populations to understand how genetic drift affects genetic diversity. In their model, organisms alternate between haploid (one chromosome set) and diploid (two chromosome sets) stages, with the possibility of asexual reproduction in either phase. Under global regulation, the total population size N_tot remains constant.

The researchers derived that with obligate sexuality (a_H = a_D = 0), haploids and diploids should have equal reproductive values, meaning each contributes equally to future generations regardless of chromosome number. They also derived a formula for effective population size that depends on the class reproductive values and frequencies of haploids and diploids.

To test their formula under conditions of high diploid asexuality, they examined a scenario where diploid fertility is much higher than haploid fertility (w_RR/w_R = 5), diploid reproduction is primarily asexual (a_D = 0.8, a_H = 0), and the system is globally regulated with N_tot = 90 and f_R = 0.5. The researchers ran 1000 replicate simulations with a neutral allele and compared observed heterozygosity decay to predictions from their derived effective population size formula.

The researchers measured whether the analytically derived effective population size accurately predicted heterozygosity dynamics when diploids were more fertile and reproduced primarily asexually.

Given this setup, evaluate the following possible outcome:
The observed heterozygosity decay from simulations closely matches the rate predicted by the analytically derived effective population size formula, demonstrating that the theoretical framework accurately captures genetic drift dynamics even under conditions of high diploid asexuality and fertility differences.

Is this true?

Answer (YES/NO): YES